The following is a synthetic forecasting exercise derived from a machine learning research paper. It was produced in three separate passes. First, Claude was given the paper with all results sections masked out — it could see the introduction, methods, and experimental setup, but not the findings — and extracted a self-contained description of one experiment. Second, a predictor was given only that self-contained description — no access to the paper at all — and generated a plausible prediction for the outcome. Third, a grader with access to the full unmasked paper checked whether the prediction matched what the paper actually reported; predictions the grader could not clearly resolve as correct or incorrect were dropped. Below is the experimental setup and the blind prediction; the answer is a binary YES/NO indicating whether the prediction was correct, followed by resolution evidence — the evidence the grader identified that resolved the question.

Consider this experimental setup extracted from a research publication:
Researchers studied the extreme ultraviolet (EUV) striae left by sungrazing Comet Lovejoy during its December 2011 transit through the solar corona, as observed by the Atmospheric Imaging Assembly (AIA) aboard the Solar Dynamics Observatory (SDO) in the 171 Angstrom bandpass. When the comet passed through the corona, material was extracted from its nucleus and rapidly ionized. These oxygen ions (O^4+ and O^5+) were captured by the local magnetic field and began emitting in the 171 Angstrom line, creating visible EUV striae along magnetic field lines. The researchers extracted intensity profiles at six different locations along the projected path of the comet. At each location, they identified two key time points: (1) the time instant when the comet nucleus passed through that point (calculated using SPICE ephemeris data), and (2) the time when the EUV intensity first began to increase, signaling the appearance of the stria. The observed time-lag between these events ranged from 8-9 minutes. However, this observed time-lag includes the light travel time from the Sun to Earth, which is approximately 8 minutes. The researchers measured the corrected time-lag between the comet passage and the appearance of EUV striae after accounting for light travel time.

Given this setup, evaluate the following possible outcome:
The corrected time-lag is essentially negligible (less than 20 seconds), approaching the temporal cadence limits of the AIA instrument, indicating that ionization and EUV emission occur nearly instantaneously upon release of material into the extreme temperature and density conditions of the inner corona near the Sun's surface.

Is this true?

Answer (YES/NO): NO